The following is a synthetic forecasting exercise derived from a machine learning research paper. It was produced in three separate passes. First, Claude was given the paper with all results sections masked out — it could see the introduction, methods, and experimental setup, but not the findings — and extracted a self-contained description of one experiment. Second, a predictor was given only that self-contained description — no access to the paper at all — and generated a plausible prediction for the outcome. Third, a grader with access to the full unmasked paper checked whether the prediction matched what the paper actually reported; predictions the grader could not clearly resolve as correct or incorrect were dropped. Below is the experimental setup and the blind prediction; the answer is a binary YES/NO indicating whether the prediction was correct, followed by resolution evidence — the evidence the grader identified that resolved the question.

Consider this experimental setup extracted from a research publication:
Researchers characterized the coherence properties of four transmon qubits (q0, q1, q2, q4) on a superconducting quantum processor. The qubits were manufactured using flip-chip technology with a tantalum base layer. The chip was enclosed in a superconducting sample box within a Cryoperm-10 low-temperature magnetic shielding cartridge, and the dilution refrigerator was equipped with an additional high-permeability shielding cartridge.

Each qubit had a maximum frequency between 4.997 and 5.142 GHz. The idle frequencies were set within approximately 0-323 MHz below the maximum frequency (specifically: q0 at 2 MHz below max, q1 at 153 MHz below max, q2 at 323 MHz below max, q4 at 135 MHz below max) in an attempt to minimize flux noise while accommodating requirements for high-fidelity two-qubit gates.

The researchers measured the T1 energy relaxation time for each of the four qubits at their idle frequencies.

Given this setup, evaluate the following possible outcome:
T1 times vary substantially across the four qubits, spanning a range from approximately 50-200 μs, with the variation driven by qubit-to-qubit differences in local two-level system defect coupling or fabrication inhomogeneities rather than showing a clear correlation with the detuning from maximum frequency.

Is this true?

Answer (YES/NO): NO